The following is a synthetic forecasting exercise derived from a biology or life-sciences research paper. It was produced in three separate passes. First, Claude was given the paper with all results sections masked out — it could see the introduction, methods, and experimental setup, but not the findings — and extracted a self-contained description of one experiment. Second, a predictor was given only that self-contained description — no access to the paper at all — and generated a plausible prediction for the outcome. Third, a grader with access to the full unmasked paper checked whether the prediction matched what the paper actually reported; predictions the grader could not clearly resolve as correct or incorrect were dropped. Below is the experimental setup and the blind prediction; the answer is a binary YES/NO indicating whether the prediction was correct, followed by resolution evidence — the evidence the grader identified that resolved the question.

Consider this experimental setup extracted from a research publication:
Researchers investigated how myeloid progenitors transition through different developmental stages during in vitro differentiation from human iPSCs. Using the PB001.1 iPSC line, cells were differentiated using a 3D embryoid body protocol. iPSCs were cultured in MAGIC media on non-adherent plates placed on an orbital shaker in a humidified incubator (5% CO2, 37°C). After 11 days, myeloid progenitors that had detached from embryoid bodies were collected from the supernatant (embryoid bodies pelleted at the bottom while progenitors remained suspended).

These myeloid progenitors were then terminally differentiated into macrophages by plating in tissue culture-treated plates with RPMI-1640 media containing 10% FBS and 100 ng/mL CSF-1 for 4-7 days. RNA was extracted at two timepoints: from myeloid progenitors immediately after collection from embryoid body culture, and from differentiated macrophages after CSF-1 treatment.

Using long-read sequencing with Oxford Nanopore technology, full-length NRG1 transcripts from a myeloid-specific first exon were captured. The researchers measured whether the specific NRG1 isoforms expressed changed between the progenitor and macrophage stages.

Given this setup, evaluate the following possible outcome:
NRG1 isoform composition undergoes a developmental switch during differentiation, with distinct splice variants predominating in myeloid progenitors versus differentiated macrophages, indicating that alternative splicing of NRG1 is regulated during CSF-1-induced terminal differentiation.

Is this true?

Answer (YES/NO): NO